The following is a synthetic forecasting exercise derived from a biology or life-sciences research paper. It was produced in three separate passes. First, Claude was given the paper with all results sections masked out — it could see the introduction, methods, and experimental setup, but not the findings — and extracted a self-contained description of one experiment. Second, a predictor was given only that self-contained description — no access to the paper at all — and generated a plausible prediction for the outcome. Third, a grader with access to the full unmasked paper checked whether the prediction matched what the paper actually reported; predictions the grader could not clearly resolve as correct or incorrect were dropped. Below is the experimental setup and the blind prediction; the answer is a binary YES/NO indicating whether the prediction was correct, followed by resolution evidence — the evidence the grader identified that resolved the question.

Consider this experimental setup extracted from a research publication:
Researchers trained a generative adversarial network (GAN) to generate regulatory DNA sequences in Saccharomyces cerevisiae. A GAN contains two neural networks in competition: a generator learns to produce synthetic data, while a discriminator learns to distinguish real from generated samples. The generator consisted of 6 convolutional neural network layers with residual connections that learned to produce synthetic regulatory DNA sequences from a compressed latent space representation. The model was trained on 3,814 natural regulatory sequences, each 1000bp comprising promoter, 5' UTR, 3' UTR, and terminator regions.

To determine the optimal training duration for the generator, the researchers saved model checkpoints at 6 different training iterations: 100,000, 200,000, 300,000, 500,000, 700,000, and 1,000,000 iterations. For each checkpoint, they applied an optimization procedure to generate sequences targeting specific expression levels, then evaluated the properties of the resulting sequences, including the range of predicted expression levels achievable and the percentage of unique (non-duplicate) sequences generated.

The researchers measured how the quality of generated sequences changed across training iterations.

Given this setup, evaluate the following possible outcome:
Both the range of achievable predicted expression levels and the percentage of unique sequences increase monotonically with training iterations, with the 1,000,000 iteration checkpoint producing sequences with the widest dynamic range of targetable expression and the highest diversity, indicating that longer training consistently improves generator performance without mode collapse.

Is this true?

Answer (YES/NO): NO